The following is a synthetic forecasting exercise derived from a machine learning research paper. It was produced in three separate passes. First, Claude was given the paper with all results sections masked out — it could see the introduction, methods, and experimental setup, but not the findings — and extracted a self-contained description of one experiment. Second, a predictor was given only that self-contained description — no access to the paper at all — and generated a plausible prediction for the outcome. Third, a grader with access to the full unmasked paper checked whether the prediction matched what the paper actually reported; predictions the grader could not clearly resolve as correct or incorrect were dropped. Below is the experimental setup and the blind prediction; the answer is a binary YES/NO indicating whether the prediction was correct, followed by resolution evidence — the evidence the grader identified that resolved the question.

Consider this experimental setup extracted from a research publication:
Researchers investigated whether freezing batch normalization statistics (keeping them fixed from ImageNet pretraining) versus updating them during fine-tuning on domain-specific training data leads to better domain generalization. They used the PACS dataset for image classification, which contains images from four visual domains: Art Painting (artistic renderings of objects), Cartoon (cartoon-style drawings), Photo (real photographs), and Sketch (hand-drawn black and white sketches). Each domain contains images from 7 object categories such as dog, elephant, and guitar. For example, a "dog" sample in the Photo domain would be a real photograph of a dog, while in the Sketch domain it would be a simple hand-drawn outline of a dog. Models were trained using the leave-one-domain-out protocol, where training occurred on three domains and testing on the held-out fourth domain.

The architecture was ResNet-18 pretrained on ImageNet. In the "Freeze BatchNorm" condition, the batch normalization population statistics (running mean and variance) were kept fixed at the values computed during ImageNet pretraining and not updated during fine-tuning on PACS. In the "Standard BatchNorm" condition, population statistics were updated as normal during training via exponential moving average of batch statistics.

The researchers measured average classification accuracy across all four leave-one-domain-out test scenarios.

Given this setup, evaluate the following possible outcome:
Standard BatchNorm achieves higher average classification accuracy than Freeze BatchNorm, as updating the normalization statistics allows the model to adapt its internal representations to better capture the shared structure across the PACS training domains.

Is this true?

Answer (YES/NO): NO